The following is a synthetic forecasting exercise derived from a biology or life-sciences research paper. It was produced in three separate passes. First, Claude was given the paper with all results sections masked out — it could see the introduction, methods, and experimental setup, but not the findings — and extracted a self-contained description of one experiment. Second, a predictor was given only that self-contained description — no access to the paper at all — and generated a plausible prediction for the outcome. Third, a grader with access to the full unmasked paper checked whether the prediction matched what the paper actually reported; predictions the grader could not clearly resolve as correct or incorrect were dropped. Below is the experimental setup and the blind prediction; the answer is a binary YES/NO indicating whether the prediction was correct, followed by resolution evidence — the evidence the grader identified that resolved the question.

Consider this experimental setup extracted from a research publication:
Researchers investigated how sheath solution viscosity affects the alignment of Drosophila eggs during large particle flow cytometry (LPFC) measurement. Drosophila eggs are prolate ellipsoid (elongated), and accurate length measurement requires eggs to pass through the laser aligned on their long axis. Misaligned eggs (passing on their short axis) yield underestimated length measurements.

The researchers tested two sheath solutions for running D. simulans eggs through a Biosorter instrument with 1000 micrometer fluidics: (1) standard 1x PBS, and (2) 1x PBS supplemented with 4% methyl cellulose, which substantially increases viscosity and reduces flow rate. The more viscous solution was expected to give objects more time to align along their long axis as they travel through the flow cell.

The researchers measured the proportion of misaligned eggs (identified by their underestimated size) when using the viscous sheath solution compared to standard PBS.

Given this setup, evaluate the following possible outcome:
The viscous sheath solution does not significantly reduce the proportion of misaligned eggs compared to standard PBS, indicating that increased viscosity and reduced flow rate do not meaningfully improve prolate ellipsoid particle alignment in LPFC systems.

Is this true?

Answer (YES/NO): NO